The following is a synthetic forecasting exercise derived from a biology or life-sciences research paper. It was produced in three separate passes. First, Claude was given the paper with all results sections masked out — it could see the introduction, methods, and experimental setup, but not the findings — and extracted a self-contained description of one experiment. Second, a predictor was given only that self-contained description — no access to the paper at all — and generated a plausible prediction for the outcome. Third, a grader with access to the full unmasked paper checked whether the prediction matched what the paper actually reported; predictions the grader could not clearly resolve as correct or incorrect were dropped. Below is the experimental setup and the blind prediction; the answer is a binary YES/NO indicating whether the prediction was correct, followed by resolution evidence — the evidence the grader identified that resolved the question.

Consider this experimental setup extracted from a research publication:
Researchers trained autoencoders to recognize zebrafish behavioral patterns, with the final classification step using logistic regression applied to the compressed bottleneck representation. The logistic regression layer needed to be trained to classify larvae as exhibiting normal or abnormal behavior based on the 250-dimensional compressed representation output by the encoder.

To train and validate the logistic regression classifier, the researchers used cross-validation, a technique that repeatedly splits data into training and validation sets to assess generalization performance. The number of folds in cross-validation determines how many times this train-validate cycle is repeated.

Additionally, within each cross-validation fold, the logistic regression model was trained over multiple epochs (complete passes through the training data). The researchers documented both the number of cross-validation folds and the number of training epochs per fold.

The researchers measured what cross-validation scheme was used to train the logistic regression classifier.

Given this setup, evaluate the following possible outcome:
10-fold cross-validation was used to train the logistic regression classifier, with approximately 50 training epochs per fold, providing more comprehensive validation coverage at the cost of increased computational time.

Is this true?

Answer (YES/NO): NO